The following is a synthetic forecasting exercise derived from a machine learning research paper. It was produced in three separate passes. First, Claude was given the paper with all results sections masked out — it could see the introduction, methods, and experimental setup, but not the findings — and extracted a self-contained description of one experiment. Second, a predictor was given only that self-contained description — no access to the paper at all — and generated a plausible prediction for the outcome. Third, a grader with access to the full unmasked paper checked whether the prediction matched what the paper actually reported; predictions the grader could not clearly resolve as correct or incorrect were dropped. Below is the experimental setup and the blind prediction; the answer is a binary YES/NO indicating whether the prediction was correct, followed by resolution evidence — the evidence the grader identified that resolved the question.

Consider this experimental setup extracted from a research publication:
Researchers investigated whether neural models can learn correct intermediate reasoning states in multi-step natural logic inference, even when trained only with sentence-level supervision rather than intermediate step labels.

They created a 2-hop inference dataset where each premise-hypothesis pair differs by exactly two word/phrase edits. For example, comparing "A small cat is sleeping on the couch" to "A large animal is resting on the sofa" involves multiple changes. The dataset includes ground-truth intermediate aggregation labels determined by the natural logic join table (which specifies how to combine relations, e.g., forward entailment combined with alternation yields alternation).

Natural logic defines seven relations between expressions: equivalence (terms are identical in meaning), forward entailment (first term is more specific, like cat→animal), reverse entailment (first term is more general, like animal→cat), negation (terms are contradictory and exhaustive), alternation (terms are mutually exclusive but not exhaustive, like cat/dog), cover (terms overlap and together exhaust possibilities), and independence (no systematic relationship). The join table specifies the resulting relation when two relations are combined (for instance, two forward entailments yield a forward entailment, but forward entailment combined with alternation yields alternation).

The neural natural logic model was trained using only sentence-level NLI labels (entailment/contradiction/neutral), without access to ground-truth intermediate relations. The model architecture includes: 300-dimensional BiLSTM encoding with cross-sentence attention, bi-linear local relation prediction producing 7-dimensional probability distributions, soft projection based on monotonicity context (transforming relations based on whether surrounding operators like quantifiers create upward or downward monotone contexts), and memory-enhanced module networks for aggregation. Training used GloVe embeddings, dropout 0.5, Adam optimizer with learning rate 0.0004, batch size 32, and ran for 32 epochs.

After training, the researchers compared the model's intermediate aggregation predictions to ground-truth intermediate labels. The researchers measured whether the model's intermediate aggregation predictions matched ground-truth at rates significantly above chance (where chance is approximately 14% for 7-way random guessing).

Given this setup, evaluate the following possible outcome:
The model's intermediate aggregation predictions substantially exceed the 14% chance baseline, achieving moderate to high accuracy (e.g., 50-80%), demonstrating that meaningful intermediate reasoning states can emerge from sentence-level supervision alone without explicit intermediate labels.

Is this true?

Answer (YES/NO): YES